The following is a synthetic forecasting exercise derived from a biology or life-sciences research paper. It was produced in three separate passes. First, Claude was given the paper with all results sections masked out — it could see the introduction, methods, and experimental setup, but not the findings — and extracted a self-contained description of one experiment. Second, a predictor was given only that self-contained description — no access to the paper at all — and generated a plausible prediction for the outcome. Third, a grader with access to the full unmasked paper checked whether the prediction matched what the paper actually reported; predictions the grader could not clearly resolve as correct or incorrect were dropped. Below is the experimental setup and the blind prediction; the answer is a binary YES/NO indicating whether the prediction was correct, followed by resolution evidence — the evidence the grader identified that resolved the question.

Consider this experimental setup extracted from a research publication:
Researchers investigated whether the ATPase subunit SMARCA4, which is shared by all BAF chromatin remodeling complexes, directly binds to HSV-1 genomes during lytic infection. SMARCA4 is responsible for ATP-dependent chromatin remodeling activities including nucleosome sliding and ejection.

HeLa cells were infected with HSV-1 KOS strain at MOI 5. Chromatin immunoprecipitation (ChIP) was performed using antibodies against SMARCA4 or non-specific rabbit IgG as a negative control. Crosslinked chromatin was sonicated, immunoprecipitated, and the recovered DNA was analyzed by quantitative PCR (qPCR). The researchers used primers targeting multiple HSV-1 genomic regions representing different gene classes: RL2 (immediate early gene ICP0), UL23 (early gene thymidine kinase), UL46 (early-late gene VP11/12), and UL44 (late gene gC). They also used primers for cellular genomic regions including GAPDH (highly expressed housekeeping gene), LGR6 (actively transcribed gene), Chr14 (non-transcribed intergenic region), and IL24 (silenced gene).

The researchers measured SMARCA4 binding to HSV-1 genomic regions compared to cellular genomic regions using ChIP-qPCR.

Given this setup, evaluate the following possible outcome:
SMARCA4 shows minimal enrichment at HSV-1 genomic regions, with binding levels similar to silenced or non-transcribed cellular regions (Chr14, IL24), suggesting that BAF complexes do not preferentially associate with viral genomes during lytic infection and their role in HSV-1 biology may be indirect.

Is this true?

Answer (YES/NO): NO